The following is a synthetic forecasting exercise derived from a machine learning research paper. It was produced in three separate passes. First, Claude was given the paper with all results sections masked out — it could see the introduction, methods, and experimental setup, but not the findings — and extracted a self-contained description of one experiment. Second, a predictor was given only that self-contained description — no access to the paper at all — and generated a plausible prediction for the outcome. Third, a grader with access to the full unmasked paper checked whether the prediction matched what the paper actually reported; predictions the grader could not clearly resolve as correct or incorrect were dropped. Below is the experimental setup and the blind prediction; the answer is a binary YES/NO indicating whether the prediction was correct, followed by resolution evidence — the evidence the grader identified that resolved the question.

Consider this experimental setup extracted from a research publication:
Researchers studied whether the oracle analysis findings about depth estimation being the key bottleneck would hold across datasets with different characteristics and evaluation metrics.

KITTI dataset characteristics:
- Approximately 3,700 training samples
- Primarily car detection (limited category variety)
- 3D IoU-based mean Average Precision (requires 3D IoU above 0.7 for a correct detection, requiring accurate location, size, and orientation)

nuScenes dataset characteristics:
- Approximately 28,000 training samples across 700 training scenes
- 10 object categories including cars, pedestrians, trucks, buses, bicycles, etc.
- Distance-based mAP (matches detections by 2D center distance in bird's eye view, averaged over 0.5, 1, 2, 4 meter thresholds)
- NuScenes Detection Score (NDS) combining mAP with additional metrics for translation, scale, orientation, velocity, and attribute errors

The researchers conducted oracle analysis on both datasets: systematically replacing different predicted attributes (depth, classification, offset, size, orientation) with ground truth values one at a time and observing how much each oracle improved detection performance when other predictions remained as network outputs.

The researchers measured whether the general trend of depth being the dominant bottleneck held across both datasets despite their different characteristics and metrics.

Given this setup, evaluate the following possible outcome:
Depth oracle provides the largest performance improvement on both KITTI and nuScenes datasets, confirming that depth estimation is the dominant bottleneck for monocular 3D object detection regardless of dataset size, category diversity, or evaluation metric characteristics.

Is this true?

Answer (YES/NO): YES